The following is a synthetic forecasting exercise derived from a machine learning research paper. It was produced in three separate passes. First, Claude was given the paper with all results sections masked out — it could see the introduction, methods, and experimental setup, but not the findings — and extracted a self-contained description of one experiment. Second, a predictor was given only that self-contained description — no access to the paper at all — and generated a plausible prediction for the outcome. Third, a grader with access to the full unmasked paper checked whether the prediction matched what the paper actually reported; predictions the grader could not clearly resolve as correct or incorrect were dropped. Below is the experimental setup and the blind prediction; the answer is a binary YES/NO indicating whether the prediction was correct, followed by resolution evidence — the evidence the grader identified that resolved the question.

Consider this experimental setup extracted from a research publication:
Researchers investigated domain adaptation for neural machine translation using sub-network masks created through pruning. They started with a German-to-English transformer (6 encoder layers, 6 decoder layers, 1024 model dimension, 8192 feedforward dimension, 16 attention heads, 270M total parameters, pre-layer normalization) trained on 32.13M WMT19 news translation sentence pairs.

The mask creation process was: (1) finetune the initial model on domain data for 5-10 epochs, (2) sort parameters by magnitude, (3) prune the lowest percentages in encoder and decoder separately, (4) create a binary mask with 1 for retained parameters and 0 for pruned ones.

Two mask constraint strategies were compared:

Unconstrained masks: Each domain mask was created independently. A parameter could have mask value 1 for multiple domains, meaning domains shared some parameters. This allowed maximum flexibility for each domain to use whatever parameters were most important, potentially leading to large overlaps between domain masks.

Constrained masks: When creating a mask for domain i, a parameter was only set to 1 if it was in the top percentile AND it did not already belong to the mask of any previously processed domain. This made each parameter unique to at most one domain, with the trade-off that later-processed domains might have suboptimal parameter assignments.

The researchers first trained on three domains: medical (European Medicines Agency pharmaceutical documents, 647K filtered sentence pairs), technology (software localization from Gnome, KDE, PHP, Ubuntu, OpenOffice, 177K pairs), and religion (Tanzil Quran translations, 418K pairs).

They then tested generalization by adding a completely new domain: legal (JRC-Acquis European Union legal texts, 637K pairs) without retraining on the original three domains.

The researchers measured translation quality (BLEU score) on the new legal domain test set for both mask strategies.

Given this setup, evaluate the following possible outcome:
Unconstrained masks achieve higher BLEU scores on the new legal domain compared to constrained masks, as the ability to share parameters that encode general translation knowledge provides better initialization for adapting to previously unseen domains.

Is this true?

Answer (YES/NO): NO